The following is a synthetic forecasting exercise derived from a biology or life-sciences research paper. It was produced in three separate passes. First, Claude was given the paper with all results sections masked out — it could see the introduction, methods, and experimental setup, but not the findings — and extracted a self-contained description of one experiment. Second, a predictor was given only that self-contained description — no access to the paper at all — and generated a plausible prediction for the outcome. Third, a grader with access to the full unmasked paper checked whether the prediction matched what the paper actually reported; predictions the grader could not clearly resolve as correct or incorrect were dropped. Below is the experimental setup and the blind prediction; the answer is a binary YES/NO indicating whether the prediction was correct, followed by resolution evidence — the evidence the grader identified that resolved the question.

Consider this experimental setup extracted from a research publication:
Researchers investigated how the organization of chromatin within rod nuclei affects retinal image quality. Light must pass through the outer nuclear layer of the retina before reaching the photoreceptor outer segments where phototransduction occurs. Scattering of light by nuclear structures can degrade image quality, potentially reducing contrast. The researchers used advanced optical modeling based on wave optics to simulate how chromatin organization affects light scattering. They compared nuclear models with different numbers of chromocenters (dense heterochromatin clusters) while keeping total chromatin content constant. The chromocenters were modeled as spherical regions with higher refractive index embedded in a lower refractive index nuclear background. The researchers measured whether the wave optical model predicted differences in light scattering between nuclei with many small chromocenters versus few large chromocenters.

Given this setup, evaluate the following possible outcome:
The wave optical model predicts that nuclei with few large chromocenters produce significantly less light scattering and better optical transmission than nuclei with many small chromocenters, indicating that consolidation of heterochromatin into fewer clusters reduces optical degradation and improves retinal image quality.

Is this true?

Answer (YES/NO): YES